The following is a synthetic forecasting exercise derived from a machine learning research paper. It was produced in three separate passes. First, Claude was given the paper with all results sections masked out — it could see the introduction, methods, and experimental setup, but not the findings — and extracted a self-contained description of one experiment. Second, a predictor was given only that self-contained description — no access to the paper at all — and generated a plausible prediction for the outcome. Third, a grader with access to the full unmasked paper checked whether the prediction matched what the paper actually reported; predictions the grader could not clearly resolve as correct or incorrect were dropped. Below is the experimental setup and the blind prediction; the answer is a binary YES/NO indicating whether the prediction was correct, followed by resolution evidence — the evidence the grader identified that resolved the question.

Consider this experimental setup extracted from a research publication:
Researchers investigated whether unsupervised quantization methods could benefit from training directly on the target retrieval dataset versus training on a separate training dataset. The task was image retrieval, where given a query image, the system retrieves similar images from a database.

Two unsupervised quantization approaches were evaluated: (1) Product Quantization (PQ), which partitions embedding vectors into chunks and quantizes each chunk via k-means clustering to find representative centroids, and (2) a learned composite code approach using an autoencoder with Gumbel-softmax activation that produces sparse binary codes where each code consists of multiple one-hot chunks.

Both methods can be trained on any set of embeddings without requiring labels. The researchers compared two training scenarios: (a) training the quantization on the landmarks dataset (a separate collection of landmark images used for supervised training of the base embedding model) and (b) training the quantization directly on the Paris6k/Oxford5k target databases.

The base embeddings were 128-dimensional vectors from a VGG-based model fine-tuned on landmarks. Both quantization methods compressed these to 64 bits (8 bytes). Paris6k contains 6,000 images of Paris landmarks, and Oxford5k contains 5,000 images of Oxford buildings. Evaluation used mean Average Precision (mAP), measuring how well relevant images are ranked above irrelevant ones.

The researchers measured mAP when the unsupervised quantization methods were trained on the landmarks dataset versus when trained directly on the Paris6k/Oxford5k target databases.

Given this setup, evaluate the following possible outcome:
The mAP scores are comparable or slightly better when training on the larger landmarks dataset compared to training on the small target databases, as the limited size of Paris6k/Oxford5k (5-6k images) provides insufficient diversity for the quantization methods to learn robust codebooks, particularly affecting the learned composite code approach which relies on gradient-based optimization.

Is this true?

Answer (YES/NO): NO